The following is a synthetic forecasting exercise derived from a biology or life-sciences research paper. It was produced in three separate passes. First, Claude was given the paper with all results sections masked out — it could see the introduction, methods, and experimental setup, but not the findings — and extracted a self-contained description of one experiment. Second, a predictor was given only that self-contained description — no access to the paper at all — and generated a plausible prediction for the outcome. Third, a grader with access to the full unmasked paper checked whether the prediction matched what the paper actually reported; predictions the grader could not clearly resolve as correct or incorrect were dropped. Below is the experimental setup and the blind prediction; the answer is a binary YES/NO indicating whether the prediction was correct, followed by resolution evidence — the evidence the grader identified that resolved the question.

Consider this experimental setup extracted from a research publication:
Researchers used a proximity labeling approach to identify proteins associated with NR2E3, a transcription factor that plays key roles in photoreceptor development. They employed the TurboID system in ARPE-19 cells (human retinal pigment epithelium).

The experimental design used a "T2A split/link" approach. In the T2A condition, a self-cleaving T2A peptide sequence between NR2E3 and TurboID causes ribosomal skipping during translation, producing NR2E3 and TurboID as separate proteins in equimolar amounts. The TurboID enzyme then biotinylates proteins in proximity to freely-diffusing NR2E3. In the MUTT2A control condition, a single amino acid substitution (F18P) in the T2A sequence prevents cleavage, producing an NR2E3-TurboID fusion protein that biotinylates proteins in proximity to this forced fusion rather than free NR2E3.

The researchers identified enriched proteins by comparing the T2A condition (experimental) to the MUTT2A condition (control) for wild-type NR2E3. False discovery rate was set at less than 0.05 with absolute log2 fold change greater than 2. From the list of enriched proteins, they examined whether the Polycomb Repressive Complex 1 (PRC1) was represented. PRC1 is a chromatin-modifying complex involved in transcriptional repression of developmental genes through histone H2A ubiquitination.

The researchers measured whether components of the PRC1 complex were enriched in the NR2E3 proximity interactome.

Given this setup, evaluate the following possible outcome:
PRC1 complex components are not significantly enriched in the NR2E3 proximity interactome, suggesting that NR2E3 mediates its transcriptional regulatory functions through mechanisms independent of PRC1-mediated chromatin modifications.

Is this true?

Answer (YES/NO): NO